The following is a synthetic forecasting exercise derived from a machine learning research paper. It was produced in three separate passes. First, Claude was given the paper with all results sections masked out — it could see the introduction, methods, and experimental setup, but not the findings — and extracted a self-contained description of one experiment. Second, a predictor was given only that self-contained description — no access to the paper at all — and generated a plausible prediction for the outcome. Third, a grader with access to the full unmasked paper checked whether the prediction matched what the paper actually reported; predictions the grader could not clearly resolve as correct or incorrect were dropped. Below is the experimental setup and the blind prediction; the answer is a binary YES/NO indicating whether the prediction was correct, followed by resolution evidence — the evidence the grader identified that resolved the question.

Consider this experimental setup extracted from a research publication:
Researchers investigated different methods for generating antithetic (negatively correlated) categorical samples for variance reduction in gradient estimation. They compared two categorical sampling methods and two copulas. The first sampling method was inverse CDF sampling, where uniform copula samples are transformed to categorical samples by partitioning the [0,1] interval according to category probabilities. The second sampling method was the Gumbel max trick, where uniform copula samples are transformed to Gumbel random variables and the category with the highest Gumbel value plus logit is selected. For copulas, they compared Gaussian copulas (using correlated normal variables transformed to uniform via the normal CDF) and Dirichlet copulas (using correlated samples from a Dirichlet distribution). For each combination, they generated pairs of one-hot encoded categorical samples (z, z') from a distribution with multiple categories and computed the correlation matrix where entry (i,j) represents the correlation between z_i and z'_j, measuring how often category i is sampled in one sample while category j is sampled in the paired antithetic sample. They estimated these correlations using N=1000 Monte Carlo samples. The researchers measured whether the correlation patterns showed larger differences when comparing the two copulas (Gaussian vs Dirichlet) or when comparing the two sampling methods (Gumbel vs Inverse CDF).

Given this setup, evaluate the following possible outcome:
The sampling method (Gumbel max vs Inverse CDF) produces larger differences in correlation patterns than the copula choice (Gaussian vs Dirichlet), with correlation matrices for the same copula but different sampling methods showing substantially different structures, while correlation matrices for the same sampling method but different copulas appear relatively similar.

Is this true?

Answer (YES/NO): YES